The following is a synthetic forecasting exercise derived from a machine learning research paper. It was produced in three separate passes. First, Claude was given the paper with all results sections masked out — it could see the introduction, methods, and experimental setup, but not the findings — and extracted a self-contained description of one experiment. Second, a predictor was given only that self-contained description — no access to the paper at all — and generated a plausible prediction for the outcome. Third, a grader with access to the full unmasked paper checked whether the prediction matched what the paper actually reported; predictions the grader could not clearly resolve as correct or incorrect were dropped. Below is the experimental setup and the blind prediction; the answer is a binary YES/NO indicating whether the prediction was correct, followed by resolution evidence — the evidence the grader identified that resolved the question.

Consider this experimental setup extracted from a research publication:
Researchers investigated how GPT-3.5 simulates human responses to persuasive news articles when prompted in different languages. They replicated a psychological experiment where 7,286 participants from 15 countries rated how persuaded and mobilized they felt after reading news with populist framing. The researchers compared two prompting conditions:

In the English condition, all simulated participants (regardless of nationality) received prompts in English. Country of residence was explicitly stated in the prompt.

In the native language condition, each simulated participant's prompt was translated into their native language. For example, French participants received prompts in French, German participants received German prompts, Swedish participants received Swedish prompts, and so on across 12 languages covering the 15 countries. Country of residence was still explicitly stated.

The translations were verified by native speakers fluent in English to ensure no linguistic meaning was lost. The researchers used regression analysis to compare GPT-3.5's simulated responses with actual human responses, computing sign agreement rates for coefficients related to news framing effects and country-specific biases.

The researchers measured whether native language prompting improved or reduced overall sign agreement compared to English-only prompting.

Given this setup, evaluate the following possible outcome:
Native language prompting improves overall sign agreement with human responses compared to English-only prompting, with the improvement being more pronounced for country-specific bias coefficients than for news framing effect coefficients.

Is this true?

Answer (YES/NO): NO